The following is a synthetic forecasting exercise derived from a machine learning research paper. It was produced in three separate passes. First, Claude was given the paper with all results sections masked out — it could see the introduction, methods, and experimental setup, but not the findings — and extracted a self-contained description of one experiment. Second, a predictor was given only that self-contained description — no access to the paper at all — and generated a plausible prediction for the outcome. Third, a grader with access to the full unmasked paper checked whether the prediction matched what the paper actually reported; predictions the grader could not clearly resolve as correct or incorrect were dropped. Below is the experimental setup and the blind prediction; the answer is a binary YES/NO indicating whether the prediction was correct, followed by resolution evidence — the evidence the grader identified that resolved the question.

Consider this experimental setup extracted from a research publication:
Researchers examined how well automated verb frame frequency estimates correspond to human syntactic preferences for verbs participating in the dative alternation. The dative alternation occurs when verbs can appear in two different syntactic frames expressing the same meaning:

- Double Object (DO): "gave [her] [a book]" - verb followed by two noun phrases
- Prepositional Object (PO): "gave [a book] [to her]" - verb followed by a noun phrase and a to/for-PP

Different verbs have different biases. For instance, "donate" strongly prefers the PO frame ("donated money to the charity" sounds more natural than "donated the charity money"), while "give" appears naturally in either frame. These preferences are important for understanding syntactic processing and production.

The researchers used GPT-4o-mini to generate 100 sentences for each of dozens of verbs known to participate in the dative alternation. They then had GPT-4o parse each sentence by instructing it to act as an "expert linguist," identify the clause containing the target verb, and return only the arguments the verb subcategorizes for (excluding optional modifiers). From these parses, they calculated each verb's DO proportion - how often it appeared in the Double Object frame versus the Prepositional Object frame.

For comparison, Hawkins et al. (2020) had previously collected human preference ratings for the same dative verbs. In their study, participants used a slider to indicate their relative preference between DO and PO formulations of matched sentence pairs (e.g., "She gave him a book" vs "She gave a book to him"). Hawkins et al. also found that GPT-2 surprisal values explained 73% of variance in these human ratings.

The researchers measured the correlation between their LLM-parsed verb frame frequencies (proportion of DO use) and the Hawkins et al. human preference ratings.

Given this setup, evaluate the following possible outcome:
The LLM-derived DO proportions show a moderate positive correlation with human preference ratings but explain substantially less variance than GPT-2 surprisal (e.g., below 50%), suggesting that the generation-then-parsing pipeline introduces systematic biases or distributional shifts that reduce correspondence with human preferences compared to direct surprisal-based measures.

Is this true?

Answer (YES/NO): YES